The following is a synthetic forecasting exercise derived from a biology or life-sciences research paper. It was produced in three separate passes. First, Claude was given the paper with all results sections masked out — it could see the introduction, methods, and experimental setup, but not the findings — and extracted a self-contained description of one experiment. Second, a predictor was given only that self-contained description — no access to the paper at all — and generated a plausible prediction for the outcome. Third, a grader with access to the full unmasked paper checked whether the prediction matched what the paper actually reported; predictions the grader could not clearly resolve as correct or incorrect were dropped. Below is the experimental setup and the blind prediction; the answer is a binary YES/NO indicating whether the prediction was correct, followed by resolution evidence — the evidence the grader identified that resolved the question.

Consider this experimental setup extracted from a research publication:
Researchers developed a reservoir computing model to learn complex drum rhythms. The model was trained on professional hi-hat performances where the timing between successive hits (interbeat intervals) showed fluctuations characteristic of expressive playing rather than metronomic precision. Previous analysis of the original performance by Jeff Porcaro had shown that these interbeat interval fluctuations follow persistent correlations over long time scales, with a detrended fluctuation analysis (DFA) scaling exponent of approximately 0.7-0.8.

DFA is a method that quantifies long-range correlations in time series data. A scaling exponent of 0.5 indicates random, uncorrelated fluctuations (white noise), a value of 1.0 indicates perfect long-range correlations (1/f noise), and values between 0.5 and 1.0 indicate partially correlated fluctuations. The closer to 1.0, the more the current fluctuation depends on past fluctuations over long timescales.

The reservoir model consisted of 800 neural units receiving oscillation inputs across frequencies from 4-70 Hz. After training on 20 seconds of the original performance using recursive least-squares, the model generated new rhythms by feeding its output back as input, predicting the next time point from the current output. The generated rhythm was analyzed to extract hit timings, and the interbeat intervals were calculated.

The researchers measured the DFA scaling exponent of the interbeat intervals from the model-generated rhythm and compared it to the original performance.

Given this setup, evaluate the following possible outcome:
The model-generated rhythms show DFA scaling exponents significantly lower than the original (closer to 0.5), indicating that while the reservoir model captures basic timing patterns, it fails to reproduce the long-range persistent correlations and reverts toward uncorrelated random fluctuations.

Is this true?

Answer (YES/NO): NO